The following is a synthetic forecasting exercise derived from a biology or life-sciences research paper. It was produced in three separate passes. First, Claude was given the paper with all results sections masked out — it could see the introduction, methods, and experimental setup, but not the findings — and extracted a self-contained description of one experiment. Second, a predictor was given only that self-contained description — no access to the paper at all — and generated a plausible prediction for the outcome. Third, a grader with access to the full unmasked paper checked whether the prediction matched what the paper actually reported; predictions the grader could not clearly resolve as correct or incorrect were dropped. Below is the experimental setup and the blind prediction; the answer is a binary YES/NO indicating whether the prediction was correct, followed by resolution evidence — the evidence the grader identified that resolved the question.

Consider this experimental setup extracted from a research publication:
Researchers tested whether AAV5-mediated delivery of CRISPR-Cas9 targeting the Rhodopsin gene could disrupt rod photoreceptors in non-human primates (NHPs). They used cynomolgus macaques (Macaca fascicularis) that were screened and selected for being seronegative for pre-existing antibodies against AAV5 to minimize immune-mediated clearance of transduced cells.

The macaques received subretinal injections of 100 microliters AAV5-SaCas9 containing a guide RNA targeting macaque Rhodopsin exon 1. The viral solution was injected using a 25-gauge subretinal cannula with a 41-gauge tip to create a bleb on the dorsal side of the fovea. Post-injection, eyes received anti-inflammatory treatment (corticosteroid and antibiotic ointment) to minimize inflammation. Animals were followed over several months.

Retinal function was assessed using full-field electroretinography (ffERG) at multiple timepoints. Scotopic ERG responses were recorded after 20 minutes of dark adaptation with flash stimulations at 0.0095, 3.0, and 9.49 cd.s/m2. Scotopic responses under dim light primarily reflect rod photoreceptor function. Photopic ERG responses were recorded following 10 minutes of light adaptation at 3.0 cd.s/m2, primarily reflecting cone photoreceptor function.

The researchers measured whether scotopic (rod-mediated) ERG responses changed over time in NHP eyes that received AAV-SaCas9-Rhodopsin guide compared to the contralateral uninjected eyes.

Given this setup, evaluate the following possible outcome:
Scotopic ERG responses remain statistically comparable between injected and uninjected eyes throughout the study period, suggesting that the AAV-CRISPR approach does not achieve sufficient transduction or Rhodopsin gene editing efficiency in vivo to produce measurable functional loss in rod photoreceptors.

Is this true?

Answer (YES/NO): NO